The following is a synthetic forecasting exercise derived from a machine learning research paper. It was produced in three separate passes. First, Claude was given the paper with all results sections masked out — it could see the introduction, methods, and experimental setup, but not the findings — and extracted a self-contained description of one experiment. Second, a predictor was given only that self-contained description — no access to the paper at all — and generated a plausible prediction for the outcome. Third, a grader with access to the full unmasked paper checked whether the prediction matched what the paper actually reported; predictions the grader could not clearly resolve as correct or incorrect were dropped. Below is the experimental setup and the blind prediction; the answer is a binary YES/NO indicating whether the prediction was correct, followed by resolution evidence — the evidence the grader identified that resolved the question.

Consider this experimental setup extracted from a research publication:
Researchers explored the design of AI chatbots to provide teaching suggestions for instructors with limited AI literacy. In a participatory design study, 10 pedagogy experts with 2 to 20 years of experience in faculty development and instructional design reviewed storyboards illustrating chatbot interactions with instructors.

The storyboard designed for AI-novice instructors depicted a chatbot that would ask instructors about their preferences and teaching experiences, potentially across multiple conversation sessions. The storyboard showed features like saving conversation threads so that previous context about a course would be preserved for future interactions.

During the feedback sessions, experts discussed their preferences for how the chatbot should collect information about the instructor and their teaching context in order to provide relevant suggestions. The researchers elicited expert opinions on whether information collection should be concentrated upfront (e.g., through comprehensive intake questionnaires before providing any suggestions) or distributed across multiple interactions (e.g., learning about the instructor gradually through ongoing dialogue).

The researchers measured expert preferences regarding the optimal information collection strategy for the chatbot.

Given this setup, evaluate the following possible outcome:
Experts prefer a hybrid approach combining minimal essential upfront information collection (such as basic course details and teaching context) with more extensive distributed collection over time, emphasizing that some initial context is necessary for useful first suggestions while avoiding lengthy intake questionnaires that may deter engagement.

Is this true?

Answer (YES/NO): NO